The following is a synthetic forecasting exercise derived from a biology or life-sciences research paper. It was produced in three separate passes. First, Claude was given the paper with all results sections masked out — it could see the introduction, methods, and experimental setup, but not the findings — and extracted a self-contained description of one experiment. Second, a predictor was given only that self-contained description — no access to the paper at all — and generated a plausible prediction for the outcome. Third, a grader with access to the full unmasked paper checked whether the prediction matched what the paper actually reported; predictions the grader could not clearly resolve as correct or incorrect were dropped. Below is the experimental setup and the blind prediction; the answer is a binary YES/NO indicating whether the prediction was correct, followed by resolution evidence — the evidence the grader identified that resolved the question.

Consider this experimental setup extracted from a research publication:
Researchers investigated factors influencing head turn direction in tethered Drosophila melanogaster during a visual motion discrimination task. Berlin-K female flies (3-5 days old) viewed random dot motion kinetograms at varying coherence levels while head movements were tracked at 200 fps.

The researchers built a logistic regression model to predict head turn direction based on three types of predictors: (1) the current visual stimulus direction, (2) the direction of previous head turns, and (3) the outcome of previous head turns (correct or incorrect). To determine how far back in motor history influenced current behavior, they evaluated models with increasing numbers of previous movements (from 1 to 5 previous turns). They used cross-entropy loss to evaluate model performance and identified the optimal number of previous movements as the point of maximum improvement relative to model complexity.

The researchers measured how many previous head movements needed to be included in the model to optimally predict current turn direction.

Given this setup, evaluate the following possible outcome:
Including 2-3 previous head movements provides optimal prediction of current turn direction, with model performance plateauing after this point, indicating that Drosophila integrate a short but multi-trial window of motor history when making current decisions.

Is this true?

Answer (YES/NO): NO